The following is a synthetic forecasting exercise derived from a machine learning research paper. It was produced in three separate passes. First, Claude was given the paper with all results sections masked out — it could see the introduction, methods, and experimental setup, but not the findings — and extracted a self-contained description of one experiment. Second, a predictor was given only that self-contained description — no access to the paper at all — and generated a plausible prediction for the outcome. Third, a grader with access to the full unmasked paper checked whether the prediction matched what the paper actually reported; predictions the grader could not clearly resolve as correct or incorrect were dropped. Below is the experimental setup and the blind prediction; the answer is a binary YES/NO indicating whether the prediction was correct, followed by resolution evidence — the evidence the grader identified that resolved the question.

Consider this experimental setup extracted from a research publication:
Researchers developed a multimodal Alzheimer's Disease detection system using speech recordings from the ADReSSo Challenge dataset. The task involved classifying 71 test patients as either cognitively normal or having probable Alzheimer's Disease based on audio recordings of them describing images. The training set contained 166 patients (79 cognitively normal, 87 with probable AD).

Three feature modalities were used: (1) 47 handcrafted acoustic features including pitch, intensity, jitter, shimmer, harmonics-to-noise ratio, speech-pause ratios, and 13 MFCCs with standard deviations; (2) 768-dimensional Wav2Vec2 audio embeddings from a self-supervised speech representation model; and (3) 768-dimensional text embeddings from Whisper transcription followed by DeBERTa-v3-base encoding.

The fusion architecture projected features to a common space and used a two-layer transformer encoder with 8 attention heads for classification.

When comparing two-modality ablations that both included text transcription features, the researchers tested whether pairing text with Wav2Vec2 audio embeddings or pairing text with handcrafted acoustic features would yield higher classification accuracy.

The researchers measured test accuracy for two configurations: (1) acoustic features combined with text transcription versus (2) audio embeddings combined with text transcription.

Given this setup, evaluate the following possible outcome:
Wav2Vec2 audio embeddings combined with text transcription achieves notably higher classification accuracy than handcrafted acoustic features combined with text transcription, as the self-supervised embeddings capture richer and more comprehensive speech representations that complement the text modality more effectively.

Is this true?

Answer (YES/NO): YES